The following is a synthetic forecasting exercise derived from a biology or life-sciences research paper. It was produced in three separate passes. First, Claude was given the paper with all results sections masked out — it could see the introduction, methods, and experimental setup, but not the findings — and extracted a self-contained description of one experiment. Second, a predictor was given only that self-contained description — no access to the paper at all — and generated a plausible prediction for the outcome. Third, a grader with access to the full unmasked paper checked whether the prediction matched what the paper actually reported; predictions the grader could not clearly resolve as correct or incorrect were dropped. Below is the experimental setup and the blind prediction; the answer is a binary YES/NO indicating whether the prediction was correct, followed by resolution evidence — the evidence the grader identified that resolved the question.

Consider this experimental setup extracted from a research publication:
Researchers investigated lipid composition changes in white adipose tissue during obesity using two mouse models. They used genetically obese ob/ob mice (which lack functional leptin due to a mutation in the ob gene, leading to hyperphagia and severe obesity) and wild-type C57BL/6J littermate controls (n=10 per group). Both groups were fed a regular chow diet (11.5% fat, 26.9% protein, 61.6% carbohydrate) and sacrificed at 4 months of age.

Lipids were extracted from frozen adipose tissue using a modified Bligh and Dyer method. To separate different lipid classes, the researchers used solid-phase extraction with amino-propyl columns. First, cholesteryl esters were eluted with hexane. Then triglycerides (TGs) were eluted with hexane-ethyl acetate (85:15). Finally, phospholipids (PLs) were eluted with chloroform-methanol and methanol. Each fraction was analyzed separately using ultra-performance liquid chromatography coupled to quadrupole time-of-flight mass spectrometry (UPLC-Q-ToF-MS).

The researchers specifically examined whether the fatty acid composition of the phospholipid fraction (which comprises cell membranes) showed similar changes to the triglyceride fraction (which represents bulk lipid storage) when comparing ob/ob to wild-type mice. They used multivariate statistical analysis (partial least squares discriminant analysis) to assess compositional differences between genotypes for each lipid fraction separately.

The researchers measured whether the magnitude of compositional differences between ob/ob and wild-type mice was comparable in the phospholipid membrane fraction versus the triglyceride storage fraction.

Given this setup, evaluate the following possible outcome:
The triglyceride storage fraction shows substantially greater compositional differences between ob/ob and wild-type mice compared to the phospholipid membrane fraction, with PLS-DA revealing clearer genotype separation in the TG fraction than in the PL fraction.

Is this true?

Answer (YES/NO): YES